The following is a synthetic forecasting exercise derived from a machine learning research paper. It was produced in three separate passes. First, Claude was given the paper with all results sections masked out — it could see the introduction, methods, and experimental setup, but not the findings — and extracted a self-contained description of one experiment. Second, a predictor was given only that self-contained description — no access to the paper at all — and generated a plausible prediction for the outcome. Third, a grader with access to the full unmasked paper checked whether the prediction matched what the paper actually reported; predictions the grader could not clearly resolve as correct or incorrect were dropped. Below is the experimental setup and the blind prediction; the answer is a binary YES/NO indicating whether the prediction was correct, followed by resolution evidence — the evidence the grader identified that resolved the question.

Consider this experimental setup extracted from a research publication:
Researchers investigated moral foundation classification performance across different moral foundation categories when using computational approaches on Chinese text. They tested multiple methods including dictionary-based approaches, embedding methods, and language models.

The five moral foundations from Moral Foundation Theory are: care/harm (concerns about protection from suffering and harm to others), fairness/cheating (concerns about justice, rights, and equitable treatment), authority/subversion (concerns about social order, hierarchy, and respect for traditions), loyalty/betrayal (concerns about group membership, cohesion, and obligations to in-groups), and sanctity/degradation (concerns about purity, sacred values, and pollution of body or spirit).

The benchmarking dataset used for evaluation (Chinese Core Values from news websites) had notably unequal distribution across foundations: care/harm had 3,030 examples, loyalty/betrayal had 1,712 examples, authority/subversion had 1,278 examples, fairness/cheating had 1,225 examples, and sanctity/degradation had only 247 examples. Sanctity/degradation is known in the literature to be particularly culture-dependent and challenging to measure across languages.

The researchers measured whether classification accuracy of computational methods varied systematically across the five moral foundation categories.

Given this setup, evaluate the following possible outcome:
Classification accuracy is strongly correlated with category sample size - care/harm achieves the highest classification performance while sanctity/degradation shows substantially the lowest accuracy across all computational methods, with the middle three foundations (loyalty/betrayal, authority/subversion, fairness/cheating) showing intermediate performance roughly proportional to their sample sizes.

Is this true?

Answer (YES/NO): NO